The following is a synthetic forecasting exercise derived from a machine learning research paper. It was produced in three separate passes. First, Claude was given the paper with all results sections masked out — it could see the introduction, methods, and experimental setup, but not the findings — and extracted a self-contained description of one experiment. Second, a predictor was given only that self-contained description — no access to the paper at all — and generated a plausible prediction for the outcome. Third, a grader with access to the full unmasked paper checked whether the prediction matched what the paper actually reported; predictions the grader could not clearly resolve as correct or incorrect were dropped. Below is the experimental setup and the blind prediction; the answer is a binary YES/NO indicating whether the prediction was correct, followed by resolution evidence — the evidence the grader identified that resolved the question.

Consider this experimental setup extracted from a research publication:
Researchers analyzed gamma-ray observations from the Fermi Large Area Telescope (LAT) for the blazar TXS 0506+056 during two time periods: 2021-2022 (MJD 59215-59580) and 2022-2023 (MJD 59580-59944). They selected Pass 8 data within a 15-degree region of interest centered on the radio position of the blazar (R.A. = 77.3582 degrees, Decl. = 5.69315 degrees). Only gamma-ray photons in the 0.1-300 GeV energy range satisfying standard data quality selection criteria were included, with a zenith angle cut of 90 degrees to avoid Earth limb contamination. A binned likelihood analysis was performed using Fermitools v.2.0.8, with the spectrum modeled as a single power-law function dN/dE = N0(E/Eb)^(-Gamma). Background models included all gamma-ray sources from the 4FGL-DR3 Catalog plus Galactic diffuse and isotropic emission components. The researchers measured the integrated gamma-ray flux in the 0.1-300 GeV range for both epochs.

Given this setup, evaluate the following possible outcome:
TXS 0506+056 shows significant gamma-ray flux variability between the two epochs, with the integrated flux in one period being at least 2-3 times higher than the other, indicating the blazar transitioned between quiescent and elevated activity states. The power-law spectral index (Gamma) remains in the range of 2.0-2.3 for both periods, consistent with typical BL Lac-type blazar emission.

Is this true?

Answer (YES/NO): NO